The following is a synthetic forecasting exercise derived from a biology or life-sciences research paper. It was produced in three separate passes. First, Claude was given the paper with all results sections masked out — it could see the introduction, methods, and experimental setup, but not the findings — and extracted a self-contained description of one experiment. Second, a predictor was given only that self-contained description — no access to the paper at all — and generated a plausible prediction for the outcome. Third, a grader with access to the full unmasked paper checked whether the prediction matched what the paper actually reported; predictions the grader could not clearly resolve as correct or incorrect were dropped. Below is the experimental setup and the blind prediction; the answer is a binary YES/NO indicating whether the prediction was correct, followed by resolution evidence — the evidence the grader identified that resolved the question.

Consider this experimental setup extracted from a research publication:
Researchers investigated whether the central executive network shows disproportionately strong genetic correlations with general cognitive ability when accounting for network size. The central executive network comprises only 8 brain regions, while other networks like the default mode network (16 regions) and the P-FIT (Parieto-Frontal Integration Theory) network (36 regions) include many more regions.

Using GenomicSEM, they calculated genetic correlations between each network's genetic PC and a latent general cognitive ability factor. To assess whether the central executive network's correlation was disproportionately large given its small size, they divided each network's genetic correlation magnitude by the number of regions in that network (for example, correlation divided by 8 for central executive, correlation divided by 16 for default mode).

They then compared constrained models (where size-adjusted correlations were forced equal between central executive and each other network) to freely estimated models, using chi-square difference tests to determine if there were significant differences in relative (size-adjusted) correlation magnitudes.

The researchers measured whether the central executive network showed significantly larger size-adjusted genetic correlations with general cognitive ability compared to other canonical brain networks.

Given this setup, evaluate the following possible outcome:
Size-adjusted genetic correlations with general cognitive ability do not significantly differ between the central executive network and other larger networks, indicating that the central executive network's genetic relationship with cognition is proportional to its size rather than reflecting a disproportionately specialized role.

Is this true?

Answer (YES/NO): YES